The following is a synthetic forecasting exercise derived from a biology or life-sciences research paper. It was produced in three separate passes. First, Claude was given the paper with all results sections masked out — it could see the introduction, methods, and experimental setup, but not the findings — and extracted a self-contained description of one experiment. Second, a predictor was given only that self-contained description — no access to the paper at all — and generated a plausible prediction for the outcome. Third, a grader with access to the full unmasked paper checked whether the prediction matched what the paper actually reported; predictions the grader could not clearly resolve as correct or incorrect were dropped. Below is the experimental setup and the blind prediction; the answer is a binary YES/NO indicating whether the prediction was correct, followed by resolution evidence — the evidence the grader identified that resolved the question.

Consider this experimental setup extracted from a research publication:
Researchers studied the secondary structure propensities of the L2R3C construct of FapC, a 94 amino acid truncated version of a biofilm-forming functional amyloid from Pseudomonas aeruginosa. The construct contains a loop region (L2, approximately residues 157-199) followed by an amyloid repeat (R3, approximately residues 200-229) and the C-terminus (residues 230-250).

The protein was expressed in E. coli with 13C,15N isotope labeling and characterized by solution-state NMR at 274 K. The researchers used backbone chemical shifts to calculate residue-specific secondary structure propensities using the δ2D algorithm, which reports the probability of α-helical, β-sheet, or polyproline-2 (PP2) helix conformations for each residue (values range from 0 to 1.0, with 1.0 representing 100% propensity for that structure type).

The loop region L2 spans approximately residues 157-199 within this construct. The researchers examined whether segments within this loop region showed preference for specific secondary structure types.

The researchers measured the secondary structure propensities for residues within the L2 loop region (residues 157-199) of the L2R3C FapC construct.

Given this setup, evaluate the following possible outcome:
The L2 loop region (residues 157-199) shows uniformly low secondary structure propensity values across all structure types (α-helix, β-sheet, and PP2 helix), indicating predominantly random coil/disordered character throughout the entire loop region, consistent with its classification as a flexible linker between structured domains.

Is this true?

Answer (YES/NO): NO